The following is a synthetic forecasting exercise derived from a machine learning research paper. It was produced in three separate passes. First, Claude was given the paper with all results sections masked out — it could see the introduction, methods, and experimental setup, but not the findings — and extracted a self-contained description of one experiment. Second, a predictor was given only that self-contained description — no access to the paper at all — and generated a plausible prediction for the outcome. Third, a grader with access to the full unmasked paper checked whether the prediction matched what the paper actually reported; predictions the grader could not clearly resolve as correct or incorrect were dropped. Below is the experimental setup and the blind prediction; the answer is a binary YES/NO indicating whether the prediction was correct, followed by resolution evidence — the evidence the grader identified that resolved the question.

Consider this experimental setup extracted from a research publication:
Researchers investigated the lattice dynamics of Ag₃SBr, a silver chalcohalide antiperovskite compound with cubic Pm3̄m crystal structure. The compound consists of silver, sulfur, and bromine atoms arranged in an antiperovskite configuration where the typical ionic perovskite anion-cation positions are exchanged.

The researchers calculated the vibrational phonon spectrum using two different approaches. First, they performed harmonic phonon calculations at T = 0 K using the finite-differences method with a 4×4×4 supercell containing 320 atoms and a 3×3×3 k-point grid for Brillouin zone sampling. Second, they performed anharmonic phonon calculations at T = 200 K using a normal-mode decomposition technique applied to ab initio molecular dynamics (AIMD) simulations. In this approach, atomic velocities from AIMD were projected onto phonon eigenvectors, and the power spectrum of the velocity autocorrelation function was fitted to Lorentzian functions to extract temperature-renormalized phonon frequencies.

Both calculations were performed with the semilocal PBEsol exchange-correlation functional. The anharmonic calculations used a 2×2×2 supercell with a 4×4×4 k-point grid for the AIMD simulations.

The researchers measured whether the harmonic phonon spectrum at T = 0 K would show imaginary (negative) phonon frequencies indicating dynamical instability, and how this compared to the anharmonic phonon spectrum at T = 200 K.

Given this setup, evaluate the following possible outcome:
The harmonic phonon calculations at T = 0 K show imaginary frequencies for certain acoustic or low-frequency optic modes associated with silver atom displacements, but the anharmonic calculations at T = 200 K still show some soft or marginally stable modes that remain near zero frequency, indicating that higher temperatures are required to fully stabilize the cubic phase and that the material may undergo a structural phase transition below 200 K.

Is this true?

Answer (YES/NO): NO